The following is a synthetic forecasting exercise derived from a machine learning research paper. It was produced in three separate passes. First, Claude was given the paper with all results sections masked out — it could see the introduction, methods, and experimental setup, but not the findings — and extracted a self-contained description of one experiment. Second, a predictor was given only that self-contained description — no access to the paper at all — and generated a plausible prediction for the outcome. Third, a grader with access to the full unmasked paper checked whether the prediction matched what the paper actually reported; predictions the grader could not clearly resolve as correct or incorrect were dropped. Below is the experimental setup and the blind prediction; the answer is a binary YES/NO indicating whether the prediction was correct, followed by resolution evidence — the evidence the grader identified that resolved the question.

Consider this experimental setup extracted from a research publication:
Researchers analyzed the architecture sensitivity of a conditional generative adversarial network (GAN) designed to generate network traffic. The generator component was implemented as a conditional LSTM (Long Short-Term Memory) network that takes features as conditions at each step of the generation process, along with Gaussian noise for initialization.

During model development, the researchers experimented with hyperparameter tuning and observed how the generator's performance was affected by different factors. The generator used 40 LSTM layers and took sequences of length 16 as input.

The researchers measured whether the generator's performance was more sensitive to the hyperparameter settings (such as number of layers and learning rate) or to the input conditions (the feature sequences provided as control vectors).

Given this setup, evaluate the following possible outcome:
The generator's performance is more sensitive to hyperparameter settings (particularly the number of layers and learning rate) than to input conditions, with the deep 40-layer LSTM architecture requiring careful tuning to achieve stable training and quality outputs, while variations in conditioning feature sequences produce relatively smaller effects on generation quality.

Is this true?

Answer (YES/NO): NO